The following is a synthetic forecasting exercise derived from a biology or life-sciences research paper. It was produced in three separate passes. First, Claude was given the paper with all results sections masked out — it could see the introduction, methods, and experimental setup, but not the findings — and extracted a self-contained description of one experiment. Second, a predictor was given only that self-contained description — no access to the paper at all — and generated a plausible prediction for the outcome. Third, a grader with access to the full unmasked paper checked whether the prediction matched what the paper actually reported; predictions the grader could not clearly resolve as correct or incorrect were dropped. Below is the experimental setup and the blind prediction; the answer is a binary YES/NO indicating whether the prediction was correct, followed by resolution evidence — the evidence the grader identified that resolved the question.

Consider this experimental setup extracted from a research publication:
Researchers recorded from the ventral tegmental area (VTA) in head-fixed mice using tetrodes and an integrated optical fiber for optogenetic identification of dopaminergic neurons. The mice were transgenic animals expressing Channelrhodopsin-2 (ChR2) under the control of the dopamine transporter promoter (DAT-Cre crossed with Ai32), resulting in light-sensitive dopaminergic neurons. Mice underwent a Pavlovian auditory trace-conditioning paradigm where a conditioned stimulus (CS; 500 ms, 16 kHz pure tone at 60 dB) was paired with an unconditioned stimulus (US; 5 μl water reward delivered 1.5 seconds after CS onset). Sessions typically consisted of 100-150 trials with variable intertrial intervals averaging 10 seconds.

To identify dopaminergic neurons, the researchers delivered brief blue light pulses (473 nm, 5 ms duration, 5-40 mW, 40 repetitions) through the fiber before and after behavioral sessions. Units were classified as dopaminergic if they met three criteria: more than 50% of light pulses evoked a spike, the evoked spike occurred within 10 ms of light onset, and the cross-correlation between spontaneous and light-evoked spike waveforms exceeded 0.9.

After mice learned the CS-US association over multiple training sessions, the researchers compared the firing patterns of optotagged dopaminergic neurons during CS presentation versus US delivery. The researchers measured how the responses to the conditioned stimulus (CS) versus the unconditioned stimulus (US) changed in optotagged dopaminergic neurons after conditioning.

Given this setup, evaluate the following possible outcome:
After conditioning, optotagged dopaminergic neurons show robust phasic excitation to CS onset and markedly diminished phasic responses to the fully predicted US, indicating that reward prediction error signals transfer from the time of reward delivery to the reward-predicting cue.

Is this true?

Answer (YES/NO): NO